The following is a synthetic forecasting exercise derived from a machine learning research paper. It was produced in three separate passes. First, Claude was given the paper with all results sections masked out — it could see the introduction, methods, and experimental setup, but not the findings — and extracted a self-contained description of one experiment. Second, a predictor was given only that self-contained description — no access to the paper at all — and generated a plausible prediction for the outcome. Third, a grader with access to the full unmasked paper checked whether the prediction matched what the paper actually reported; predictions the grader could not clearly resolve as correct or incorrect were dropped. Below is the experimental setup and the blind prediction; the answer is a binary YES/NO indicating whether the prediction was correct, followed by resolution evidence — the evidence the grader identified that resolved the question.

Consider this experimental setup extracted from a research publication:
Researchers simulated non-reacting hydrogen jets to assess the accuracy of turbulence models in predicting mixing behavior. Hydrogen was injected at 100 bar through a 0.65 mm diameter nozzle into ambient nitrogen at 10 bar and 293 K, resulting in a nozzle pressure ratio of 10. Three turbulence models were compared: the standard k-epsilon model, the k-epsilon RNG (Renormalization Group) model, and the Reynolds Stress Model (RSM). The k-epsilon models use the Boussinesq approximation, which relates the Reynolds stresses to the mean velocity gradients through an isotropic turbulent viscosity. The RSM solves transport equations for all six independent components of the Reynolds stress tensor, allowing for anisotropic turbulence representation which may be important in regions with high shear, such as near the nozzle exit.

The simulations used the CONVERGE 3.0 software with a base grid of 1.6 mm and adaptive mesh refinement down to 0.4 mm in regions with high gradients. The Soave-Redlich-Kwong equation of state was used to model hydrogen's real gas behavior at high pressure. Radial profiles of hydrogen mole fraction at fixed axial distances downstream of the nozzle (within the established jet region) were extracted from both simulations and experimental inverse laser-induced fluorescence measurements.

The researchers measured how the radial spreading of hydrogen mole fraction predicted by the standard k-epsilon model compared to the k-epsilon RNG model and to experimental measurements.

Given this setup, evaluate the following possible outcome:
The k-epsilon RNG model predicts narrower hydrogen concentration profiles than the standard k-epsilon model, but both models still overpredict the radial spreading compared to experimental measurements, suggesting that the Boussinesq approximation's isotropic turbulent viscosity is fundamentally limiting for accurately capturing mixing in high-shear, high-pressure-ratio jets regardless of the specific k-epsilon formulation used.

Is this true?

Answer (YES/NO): NO